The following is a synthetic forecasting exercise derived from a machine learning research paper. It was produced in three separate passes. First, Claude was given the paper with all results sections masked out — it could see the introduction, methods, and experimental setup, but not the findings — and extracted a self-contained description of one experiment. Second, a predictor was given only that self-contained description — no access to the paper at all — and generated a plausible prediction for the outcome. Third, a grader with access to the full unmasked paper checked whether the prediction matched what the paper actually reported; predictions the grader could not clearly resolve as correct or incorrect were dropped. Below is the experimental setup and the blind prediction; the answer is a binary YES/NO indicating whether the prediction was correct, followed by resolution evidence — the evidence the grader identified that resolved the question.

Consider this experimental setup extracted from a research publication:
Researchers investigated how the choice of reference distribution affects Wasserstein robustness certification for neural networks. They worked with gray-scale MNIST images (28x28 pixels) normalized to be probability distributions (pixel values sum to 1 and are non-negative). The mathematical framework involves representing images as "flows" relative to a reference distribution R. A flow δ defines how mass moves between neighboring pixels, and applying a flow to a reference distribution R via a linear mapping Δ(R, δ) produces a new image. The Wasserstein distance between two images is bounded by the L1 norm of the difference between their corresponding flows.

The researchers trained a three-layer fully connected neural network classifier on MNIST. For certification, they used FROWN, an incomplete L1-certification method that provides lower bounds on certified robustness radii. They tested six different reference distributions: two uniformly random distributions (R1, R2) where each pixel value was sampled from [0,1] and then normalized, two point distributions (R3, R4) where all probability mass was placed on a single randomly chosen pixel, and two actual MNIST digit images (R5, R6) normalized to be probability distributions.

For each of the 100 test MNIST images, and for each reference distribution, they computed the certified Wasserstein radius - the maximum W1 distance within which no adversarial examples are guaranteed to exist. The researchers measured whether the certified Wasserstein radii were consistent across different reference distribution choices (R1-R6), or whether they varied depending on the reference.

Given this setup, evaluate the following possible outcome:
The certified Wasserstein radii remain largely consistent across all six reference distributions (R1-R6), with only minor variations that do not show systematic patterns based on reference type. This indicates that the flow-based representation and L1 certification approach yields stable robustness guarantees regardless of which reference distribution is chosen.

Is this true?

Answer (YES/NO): NO